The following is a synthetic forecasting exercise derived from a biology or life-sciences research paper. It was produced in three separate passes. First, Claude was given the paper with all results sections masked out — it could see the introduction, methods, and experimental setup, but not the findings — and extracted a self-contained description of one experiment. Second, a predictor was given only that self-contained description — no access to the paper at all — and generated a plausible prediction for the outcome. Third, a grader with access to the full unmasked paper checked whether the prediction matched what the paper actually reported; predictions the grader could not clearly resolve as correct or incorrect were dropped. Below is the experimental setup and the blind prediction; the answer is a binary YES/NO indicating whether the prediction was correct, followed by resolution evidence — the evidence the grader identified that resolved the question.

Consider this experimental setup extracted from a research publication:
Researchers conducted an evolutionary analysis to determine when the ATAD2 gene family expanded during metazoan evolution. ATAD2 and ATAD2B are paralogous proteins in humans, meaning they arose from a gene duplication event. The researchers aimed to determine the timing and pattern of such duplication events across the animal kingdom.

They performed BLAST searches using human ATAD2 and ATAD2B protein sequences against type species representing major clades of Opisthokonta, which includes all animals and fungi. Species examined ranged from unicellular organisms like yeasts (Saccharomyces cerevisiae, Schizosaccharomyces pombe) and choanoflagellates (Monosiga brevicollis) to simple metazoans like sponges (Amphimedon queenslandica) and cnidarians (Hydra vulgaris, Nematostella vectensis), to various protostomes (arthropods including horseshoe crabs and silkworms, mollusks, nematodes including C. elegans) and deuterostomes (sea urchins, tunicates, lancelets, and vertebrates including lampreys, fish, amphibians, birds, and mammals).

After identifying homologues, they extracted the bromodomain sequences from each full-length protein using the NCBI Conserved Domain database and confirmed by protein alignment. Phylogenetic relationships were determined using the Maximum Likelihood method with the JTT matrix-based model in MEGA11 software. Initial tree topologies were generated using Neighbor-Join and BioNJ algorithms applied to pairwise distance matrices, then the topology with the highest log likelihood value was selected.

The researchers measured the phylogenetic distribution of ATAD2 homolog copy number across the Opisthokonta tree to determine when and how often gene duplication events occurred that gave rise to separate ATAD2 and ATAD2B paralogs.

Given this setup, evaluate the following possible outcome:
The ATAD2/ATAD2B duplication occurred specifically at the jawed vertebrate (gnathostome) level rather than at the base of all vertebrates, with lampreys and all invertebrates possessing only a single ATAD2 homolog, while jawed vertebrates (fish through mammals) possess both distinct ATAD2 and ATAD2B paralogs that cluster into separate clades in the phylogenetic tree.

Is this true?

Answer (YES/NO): NO